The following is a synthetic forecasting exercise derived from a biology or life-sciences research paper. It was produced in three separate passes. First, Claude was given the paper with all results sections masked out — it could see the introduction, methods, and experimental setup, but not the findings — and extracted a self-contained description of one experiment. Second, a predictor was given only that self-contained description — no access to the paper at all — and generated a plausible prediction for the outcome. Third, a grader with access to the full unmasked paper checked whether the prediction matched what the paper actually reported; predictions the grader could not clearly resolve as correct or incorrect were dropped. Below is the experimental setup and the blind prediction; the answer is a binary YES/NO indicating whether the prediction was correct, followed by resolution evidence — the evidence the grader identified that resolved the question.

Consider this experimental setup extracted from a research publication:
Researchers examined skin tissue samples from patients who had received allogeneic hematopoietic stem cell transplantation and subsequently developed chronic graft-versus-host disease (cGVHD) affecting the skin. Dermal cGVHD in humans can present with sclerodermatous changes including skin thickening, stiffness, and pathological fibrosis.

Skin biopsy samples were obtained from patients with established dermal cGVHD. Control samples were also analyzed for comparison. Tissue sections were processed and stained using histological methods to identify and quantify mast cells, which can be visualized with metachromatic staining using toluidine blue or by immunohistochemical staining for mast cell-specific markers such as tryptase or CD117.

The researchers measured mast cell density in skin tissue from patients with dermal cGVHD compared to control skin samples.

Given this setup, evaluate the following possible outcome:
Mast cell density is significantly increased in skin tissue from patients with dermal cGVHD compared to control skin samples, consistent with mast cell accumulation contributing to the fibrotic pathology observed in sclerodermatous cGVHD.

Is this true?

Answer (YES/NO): YES